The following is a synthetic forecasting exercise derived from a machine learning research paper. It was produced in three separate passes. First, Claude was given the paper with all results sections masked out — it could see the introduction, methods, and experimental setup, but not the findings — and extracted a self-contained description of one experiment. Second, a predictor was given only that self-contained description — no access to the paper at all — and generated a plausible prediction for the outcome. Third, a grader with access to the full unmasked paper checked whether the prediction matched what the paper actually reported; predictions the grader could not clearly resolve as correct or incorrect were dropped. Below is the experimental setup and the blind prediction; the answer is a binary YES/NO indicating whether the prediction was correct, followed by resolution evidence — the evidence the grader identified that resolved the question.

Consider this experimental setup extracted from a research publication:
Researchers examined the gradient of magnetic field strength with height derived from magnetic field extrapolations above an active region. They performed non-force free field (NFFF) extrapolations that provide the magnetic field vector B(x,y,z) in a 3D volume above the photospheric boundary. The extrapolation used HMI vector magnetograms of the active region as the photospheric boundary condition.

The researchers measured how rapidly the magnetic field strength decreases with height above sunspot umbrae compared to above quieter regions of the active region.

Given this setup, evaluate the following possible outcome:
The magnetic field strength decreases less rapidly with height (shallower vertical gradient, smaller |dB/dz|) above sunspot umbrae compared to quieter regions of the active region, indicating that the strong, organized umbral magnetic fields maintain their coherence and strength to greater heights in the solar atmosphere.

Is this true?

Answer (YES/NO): NO